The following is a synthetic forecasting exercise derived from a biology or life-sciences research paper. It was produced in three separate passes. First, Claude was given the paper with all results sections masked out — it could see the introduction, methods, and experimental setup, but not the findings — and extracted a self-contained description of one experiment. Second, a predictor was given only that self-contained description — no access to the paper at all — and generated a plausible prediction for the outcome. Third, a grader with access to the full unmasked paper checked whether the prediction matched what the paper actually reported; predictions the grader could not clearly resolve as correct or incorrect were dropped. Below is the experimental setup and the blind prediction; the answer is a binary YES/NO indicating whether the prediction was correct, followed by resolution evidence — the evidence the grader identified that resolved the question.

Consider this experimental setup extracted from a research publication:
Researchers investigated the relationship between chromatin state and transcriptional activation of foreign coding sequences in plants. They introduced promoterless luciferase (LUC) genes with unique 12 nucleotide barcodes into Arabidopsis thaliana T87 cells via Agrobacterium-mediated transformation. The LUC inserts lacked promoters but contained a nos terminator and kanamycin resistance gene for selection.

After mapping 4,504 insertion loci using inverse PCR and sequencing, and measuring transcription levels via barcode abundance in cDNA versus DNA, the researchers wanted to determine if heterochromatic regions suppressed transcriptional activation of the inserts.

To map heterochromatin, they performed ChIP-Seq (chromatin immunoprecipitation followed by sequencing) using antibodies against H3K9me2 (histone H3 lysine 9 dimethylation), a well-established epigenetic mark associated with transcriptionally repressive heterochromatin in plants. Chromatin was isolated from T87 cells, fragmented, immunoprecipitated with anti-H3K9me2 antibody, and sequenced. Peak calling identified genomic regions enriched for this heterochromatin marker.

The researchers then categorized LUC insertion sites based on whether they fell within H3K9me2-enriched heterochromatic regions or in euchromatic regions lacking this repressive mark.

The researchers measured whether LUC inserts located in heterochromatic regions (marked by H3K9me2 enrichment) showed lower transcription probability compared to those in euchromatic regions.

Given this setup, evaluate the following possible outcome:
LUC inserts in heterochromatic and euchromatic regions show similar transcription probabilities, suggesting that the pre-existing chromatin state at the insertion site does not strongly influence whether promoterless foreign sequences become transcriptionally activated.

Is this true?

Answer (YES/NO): YES